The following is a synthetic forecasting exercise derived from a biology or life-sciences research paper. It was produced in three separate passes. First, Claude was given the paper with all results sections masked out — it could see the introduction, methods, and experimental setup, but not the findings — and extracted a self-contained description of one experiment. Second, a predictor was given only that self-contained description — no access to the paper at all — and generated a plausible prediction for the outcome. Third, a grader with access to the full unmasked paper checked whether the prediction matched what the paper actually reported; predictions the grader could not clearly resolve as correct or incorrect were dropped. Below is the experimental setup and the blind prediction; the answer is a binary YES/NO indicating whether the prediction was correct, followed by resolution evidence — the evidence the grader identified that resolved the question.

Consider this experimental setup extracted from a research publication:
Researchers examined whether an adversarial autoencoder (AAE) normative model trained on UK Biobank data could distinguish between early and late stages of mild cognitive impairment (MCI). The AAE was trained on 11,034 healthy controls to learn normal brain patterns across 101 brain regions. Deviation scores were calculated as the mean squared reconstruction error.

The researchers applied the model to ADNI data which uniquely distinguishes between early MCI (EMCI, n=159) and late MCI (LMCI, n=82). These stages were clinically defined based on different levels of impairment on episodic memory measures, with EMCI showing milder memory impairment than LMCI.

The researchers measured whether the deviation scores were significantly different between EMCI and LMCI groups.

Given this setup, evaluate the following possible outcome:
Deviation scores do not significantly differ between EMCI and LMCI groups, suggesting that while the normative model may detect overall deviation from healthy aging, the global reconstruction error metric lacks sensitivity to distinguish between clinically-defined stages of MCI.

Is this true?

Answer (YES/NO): NO